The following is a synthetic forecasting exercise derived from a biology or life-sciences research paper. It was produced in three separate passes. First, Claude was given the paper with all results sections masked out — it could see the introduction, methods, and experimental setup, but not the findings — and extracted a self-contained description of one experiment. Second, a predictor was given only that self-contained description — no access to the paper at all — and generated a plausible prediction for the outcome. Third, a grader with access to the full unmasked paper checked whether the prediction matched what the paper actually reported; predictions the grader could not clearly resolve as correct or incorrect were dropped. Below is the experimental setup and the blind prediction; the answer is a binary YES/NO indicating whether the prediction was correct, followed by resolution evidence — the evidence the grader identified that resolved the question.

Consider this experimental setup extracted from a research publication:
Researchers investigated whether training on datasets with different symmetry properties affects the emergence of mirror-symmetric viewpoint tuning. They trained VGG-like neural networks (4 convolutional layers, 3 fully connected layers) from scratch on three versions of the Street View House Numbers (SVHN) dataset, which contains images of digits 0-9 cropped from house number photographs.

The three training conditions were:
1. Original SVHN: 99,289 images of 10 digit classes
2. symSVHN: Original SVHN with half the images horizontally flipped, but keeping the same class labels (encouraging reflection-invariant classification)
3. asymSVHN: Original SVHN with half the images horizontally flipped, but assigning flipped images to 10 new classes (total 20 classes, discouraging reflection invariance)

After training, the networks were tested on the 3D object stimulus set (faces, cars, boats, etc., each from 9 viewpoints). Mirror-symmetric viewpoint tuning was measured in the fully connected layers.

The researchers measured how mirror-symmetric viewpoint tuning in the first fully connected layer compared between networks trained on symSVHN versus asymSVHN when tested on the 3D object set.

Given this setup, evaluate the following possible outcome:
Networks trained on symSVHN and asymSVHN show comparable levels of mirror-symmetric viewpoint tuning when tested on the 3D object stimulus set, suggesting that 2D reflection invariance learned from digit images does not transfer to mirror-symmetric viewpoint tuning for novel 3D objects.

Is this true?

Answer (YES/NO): NO